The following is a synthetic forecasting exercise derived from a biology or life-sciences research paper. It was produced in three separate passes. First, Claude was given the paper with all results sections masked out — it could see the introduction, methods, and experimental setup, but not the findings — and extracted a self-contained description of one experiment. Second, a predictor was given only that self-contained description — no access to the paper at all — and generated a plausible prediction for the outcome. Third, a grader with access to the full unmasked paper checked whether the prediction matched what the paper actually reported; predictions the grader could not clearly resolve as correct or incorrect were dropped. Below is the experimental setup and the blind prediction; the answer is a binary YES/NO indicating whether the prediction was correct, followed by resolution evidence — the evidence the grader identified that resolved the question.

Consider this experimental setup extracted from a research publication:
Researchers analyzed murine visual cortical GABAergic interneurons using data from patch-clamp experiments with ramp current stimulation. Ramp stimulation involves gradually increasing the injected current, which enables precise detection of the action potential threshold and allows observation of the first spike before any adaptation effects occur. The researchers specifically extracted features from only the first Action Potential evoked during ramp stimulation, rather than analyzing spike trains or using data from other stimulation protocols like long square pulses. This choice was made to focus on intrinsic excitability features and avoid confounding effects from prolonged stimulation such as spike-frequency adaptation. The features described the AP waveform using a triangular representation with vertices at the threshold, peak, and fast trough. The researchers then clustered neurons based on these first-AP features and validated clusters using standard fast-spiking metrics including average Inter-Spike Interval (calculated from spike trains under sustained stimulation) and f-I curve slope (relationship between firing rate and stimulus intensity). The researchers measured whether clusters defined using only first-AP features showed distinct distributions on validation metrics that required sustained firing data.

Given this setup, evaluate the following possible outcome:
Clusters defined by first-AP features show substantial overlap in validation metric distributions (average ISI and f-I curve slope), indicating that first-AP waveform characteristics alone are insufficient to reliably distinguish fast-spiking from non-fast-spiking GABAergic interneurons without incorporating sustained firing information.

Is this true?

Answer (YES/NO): NO